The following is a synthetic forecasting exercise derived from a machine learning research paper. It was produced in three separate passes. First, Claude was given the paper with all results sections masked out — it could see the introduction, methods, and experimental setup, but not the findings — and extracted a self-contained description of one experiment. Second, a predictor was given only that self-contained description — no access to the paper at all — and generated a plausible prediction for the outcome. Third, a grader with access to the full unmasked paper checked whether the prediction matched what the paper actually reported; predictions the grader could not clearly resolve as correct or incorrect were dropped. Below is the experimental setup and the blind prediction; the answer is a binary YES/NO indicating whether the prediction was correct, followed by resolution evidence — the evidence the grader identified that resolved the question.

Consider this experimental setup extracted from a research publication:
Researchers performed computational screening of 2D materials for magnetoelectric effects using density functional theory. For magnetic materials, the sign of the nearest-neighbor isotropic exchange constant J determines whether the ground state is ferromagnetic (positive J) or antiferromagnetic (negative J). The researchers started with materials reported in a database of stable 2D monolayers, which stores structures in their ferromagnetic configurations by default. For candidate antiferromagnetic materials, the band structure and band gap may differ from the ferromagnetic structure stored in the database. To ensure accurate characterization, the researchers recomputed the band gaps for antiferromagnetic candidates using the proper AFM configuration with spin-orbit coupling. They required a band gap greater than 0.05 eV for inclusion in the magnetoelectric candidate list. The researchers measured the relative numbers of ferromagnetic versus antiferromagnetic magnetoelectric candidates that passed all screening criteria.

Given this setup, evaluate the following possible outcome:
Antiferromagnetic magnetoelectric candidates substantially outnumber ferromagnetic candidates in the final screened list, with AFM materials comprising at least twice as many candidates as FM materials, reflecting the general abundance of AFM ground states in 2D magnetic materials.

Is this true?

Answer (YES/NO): NO